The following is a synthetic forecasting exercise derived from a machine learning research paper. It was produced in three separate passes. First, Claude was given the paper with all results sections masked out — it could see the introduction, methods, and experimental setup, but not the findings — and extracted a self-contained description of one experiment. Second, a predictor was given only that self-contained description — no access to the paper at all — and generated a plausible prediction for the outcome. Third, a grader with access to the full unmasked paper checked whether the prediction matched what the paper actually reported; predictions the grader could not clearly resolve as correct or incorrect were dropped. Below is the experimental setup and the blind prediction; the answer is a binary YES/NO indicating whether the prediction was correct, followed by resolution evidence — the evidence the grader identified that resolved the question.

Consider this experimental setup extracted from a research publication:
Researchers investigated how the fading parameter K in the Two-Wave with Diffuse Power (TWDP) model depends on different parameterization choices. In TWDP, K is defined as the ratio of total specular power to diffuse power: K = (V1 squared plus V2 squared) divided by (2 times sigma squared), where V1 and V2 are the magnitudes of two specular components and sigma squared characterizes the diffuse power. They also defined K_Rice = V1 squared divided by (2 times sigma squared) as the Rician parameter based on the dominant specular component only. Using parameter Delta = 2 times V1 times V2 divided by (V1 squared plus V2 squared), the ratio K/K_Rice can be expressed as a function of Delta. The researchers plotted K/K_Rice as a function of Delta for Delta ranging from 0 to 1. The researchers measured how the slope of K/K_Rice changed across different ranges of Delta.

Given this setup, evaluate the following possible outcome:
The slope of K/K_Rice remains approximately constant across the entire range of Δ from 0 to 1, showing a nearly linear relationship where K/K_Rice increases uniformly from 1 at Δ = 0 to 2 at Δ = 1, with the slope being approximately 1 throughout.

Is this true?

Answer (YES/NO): NO